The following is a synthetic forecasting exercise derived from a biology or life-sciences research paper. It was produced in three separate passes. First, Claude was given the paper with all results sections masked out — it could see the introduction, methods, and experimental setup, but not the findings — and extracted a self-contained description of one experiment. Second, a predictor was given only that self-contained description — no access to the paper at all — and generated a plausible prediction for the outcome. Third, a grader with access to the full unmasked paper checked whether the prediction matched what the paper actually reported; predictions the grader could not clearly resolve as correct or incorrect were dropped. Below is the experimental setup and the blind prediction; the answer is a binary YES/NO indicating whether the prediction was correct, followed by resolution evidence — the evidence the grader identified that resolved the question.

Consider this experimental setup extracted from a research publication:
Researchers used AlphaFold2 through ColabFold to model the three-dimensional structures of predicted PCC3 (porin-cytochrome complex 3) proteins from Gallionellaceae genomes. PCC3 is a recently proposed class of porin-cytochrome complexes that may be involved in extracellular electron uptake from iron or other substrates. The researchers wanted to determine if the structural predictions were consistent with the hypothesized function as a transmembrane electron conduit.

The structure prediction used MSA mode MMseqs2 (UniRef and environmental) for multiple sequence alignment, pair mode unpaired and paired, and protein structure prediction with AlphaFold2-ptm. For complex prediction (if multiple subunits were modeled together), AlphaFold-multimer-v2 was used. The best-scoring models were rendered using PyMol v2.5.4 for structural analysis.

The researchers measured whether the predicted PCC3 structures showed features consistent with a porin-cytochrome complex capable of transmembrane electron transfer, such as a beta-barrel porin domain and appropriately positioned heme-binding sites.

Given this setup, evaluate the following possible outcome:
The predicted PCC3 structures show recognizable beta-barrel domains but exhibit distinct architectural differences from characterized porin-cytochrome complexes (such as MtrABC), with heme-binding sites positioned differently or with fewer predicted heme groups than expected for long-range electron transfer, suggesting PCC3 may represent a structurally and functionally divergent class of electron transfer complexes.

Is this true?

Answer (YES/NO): NO